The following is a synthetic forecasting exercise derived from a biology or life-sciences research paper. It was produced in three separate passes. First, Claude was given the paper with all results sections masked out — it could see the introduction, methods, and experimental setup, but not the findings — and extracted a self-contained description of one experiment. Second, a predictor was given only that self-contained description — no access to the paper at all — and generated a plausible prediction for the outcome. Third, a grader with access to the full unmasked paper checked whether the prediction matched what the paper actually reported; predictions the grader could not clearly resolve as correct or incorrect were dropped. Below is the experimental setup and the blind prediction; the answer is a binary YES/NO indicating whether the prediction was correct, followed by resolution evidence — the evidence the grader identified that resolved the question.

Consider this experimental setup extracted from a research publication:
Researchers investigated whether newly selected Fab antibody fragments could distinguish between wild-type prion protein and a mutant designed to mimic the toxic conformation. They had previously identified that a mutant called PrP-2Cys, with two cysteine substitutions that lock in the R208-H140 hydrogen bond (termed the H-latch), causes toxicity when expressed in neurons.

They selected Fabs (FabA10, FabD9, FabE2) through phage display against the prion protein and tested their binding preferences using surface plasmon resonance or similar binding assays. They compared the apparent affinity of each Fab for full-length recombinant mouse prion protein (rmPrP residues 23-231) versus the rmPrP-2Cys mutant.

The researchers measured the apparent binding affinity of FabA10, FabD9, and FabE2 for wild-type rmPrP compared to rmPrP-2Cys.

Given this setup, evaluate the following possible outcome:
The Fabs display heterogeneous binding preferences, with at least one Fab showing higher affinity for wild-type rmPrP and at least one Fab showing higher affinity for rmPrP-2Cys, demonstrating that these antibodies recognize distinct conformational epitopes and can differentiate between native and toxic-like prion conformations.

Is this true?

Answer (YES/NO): NO